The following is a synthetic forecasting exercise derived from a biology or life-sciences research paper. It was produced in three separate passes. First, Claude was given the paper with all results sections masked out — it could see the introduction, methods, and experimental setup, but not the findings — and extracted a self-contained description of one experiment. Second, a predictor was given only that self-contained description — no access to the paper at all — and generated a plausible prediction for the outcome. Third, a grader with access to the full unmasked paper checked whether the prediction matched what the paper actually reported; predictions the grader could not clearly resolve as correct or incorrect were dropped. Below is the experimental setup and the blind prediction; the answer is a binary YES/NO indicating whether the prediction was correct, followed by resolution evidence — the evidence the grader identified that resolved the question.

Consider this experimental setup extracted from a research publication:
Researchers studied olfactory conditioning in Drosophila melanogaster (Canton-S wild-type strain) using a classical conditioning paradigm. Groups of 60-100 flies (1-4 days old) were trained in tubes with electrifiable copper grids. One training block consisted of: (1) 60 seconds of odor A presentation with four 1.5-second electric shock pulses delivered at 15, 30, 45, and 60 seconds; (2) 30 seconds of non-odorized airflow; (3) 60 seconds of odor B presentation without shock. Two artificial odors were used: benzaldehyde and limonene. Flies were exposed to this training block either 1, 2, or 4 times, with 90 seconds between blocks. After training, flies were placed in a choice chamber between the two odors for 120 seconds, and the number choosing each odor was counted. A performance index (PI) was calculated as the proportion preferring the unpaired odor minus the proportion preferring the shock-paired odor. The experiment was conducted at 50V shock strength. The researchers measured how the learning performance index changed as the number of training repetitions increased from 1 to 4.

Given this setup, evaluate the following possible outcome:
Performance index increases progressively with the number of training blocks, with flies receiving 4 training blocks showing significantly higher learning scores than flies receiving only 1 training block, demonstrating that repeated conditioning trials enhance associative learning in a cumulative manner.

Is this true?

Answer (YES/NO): NO